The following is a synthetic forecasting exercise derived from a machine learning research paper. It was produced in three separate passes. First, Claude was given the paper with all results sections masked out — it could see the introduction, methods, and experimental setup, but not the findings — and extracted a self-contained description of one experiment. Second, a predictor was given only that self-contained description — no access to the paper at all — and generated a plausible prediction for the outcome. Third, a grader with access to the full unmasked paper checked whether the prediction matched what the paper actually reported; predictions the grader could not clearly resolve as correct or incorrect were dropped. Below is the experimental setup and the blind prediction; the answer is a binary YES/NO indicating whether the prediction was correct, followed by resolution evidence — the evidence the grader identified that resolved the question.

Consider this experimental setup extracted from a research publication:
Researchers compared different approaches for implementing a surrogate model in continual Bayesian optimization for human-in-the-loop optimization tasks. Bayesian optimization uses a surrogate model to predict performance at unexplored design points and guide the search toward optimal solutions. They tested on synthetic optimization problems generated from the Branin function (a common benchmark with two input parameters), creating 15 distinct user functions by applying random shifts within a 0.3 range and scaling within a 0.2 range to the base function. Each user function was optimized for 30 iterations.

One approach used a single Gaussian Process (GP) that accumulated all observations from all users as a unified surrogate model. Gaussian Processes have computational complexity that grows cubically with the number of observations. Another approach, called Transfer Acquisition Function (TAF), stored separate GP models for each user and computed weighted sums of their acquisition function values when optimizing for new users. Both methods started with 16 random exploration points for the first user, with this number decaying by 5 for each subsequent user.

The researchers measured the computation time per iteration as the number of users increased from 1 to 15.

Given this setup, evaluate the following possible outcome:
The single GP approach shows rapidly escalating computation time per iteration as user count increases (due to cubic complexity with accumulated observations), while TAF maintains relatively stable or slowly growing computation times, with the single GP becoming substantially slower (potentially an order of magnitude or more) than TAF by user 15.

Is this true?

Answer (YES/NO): NO